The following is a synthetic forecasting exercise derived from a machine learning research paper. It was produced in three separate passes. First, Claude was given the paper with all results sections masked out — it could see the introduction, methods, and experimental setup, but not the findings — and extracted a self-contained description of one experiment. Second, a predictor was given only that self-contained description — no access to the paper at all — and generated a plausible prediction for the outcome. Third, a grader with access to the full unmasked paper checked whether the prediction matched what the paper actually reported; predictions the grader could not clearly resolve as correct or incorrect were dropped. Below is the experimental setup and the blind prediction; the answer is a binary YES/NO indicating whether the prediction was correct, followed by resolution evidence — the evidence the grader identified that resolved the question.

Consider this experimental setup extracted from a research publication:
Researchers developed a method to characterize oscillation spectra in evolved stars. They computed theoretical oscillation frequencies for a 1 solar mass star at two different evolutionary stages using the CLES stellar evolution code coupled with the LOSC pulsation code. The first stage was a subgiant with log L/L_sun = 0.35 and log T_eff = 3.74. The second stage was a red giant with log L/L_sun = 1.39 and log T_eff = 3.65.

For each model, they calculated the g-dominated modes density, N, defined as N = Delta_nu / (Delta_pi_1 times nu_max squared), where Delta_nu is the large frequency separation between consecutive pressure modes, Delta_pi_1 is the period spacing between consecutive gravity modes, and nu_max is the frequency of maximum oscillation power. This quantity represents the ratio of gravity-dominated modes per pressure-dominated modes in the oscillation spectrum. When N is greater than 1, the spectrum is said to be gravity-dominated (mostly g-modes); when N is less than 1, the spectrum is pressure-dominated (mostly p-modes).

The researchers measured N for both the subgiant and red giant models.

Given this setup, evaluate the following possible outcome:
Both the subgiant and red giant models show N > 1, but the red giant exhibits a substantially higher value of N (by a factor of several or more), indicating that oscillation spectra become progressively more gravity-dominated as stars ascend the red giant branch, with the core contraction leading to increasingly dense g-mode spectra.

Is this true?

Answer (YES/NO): NO